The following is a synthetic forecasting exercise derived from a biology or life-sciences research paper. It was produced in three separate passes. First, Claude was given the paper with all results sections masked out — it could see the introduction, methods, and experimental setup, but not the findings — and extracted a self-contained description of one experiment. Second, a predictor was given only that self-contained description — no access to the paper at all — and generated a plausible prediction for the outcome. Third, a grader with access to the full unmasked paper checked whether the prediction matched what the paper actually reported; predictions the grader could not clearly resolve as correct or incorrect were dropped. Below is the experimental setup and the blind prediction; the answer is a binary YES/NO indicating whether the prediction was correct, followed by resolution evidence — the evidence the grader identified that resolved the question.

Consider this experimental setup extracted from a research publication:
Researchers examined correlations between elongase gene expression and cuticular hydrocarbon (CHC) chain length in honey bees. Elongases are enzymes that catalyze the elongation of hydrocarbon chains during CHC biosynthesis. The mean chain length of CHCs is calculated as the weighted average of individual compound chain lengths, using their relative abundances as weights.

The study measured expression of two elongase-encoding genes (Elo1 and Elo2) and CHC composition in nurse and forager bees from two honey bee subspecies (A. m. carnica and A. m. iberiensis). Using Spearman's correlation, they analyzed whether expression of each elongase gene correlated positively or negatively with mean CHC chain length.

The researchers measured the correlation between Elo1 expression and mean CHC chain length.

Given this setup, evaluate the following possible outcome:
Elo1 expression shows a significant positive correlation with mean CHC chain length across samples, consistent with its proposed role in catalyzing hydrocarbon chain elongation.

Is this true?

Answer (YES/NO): NO